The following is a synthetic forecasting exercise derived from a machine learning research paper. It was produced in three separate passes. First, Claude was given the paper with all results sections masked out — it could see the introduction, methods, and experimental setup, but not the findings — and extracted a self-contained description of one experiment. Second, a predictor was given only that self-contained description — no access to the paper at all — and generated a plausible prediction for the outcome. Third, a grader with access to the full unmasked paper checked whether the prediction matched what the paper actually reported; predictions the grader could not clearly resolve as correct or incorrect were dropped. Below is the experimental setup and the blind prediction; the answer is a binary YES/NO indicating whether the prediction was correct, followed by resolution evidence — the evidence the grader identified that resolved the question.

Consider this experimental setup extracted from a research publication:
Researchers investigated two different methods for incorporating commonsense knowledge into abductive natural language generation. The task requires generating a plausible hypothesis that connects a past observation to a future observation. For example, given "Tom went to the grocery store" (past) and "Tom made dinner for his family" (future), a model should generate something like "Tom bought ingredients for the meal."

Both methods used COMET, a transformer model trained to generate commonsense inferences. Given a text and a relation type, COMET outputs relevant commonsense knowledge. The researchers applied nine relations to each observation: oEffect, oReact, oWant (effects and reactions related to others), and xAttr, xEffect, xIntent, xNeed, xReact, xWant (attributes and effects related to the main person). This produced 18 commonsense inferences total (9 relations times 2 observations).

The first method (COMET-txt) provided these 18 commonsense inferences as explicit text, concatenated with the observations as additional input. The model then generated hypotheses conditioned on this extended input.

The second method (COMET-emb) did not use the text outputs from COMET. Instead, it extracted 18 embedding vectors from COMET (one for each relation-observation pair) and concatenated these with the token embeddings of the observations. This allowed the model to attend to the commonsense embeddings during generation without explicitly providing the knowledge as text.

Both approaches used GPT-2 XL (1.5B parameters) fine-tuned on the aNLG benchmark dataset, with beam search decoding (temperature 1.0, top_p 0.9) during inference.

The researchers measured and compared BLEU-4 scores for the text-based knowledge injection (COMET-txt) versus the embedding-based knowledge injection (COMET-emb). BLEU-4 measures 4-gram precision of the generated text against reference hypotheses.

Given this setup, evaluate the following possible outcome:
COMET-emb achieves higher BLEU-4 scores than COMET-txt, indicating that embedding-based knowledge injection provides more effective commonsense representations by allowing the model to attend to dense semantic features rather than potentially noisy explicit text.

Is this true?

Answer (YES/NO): YES